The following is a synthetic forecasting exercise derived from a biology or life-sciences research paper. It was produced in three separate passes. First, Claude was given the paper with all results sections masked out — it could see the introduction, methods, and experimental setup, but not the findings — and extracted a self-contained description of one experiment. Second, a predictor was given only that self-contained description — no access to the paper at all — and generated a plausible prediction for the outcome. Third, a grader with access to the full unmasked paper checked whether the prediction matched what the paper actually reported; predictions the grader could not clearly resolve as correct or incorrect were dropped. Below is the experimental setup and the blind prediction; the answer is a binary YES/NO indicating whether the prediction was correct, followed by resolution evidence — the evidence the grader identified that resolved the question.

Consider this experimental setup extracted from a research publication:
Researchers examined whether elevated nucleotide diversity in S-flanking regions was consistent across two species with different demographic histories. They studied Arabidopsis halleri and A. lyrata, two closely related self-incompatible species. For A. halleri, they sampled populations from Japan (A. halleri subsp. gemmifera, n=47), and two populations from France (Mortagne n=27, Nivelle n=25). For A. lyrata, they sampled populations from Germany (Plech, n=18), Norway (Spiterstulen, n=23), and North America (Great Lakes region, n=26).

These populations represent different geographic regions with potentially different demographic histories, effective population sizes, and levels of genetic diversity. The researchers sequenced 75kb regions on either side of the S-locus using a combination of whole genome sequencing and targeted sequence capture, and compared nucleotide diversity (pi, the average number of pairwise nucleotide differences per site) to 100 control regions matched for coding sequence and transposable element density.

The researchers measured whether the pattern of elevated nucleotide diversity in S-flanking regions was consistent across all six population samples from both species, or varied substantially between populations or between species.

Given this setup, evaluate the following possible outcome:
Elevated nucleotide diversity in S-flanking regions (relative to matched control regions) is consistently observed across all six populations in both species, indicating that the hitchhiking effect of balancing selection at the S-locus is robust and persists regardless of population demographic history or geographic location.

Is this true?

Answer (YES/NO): YES